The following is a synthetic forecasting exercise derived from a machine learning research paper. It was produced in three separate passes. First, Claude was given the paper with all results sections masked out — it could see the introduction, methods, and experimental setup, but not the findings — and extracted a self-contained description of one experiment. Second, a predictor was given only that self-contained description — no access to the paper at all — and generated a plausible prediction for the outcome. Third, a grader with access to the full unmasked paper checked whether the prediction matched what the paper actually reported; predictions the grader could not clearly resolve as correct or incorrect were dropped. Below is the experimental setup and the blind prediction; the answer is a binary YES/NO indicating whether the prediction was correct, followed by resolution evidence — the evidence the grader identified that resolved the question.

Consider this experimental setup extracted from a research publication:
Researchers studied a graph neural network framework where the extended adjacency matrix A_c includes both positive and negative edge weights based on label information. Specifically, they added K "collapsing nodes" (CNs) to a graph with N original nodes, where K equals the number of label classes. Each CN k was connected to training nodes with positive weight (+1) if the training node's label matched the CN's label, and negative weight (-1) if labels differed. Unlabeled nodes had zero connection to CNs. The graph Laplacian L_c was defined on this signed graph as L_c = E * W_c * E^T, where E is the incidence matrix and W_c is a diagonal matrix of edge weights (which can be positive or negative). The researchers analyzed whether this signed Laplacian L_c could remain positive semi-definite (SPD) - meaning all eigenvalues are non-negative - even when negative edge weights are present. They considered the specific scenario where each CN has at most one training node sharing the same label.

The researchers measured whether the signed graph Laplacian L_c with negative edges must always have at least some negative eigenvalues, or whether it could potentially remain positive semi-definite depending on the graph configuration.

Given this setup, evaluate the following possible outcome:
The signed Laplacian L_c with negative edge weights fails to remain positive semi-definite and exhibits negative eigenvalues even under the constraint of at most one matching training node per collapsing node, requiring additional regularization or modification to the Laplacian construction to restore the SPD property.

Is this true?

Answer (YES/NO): NO